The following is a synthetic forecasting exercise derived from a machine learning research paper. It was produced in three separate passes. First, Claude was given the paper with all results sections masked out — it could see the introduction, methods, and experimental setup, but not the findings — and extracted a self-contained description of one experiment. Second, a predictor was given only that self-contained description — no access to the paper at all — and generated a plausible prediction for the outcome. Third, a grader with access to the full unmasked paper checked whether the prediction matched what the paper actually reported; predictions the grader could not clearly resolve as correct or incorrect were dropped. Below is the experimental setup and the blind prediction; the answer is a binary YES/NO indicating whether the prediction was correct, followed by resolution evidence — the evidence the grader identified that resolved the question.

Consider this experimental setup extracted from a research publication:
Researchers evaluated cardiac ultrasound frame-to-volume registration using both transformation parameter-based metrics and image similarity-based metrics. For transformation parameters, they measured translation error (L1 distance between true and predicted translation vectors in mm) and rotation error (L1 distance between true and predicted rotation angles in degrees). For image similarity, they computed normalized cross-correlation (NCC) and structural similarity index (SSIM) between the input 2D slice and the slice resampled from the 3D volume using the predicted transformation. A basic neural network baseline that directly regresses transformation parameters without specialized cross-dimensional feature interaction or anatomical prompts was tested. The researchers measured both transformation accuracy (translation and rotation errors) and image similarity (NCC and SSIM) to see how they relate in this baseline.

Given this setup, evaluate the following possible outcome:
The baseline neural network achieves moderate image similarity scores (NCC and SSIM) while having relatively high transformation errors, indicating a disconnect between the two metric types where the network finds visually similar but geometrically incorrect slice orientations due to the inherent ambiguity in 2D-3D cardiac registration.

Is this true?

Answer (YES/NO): NO